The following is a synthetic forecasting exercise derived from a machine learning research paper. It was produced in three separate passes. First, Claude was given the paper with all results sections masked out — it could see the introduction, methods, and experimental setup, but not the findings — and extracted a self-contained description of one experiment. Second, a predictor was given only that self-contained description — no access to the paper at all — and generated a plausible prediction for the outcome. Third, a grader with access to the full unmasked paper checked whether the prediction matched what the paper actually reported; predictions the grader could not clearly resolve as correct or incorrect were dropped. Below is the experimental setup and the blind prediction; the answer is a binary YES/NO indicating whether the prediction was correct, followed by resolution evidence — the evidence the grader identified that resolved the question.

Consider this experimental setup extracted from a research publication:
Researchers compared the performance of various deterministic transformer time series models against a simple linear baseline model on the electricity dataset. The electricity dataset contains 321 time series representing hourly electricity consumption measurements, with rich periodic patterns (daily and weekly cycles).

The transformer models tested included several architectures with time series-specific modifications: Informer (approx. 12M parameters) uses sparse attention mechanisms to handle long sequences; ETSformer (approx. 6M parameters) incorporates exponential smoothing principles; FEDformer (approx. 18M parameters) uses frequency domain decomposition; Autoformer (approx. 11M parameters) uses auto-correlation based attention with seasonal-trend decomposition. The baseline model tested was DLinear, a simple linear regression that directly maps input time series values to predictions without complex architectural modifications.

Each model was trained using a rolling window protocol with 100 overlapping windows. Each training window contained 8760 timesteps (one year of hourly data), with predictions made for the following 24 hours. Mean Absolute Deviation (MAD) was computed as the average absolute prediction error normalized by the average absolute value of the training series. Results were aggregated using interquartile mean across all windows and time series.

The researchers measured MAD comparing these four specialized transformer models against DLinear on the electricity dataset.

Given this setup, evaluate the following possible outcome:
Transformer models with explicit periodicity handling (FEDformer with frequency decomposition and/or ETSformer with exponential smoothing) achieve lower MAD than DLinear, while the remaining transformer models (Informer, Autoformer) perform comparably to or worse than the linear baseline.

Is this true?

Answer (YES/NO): NO